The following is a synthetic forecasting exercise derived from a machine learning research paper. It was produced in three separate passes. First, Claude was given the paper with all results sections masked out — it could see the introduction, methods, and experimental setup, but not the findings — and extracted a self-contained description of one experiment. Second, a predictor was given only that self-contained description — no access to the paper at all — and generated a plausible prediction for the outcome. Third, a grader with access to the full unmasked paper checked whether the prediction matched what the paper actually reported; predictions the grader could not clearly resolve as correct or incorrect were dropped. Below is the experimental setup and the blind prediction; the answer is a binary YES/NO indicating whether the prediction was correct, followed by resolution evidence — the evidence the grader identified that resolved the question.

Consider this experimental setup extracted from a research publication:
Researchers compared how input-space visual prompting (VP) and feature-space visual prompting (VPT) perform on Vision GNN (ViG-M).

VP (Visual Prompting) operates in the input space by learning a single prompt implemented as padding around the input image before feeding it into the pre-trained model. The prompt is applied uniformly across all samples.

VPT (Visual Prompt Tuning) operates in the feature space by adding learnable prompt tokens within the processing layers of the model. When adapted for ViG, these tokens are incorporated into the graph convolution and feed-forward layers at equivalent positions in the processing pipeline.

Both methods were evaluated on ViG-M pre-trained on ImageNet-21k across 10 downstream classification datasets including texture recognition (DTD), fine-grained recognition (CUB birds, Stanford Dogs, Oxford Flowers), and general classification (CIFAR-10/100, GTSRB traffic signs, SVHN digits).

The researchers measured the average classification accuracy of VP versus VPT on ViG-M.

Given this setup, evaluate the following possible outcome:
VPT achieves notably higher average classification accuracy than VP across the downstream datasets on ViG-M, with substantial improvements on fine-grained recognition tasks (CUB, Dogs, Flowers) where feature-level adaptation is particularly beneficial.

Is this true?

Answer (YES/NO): NO